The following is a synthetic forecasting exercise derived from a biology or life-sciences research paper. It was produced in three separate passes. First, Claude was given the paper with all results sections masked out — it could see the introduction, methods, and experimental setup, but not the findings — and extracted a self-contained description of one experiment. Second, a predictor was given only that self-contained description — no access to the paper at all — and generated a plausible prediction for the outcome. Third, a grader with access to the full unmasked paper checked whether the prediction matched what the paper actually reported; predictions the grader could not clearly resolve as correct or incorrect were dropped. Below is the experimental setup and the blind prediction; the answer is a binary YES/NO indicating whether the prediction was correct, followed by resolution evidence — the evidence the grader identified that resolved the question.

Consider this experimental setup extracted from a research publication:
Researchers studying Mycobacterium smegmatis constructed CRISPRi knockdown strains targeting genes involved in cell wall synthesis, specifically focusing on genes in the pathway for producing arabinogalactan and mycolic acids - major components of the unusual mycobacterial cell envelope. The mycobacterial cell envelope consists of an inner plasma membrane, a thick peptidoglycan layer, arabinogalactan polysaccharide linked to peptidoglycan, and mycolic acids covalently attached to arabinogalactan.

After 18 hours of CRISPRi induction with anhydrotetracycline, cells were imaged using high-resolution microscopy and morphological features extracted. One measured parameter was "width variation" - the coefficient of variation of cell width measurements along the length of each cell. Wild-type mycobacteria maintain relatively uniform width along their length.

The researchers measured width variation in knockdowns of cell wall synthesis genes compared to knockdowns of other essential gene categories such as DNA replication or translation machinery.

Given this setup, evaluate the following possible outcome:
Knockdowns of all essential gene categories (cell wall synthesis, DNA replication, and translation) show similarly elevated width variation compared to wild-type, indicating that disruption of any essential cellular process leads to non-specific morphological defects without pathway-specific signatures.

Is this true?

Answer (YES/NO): NO